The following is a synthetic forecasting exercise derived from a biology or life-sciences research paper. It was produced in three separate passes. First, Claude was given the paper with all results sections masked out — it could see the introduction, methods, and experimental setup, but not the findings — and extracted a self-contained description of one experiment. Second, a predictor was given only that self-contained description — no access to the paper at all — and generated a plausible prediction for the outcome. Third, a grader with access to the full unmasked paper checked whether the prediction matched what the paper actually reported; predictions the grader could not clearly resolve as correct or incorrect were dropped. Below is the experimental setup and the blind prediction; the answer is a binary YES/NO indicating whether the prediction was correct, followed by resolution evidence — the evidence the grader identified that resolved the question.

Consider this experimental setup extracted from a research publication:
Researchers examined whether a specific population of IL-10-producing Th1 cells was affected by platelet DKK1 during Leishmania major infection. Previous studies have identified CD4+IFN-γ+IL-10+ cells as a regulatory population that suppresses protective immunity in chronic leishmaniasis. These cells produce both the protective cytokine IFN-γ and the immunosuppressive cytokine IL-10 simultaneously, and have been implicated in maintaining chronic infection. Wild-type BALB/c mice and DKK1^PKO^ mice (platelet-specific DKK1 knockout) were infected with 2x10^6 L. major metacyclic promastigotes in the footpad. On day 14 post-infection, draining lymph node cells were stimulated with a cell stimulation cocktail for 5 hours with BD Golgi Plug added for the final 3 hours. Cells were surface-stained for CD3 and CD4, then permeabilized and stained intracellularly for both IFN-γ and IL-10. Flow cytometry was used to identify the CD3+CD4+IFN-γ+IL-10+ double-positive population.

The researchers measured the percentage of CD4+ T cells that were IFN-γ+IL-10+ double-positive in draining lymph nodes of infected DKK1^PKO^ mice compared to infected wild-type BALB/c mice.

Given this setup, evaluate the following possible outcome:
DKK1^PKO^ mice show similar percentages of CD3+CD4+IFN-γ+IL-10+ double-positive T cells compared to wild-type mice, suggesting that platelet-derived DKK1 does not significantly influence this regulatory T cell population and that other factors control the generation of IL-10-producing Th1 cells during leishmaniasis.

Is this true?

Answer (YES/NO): NO